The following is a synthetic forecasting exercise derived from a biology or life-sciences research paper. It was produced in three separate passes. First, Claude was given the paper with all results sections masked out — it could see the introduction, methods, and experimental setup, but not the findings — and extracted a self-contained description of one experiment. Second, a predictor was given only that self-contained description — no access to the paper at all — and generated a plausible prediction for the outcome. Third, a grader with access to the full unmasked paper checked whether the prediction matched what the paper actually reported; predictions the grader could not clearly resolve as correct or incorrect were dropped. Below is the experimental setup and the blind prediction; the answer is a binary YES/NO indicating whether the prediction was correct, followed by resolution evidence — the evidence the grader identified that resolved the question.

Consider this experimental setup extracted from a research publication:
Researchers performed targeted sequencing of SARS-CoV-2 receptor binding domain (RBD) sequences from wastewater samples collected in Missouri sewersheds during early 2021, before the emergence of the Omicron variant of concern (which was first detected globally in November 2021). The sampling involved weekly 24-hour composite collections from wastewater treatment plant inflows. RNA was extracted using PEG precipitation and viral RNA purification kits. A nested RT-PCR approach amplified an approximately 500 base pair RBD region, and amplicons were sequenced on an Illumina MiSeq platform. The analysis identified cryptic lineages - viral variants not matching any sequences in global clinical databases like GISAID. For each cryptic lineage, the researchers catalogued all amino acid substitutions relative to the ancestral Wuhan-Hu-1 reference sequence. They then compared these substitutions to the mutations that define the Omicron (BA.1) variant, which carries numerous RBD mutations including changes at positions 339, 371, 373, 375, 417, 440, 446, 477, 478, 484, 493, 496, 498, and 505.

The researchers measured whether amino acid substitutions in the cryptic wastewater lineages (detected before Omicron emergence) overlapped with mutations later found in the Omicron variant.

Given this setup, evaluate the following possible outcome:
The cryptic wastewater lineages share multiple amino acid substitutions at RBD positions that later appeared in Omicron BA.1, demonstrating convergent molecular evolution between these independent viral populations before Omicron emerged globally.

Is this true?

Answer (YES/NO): YES